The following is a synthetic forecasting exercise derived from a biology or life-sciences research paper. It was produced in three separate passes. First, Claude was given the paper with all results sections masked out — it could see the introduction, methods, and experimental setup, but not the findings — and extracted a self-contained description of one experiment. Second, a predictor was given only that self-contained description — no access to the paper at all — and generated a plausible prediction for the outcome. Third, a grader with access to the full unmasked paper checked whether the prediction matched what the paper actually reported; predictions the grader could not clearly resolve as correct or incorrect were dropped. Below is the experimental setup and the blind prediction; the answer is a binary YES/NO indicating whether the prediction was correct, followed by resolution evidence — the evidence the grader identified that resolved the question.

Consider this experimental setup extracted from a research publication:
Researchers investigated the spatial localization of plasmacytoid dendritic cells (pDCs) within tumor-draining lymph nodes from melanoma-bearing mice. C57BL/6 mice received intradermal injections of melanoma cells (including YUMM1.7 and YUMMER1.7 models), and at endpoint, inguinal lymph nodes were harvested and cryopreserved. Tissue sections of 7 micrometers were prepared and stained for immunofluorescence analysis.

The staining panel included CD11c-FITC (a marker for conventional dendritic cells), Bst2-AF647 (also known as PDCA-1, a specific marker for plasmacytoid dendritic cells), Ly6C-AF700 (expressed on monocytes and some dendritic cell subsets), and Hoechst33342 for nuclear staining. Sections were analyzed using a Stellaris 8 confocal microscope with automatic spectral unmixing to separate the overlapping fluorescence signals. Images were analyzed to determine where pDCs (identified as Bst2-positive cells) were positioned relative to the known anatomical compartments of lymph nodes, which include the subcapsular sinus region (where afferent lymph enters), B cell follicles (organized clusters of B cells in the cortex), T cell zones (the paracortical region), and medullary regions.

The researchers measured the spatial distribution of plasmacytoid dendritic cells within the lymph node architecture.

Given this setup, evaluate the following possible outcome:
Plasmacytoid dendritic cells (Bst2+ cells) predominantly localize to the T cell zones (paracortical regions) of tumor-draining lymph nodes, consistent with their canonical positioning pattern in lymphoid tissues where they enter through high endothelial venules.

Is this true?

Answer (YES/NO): NO